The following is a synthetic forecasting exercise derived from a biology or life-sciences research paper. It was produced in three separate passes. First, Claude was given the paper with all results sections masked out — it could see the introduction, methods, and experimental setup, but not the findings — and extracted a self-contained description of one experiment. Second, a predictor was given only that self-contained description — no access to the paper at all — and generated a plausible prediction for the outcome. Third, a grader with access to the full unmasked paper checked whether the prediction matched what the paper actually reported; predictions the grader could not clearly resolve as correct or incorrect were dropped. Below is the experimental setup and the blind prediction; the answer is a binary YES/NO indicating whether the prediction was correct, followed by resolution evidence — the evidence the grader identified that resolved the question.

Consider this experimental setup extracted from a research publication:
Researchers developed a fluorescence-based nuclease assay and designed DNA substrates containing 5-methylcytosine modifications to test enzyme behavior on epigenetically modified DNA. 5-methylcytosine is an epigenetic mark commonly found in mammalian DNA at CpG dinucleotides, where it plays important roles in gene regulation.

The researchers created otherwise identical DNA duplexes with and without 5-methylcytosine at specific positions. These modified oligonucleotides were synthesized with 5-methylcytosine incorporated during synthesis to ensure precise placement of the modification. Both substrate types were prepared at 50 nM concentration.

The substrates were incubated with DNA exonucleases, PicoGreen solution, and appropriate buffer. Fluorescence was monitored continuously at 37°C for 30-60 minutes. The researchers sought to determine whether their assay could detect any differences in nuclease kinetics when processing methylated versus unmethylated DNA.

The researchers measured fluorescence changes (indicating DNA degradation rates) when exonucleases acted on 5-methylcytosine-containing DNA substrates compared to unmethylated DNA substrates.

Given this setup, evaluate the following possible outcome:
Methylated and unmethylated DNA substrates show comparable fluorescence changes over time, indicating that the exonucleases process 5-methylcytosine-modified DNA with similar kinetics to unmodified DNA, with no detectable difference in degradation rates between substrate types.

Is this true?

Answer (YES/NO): NO